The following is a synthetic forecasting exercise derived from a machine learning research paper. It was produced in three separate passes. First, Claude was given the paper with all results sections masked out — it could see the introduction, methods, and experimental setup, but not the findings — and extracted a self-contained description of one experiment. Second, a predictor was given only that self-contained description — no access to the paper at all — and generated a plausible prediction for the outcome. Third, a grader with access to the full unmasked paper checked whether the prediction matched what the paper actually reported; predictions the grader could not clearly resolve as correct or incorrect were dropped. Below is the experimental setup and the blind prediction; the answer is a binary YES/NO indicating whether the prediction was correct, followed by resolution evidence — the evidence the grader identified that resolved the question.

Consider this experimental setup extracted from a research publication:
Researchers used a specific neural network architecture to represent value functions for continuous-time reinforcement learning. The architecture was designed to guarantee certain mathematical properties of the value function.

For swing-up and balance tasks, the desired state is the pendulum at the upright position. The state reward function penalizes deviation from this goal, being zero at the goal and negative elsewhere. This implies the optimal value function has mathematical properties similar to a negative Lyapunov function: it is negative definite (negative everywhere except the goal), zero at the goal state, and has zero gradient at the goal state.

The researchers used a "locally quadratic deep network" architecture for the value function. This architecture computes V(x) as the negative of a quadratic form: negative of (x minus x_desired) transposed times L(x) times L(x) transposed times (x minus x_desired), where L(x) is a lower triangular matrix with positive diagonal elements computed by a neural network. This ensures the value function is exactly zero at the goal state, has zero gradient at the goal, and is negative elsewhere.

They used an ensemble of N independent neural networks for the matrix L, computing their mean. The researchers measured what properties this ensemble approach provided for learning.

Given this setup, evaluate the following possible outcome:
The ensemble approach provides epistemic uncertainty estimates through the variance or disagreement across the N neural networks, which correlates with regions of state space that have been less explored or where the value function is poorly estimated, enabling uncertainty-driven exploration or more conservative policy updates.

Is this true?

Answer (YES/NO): NO